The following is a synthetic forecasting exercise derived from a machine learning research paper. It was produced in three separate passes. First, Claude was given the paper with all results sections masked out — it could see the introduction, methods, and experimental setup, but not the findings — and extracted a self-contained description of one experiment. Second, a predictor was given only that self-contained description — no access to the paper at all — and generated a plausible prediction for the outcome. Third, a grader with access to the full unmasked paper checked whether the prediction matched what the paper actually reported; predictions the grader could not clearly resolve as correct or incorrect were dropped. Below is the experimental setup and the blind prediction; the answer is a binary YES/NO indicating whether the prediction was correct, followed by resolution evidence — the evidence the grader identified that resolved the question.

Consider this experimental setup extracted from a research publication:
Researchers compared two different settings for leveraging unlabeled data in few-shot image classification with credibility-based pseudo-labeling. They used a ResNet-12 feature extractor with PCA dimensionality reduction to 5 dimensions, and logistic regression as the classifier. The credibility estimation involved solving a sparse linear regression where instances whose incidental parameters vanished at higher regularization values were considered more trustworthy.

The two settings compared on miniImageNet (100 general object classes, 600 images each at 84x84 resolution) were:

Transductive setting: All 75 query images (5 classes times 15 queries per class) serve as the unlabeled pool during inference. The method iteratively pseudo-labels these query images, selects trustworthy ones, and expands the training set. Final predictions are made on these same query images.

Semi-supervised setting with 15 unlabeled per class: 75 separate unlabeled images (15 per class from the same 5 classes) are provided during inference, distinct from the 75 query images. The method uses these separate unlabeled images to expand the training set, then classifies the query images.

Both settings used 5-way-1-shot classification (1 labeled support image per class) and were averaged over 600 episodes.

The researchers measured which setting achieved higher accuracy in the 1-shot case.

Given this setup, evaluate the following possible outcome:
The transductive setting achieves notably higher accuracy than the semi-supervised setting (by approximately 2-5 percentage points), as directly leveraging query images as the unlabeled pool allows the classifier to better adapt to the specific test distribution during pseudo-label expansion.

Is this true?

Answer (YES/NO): NO